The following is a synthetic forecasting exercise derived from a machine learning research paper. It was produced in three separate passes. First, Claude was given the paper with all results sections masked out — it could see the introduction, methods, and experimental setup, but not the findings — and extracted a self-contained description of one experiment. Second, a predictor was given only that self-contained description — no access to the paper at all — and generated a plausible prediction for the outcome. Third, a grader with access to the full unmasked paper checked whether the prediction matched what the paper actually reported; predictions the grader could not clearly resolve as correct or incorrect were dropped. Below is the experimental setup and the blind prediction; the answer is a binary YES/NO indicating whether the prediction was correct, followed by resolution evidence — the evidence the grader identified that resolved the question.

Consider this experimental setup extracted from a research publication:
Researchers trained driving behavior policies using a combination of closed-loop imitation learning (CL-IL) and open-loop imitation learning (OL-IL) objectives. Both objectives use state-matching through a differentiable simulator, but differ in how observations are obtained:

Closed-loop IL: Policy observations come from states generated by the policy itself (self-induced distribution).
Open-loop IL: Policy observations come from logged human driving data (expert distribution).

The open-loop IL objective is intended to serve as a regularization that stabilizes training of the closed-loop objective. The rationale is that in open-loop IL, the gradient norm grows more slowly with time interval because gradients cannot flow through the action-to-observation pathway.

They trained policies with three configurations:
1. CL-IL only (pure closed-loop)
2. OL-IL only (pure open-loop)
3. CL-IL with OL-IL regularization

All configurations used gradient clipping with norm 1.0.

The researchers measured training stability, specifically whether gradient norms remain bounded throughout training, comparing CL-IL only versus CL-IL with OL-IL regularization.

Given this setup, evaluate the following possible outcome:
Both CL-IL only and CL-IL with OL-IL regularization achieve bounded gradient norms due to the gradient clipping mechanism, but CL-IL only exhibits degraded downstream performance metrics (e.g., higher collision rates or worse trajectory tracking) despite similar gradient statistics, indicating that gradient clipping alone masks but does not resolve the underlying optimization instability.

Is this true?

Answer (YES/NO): NO